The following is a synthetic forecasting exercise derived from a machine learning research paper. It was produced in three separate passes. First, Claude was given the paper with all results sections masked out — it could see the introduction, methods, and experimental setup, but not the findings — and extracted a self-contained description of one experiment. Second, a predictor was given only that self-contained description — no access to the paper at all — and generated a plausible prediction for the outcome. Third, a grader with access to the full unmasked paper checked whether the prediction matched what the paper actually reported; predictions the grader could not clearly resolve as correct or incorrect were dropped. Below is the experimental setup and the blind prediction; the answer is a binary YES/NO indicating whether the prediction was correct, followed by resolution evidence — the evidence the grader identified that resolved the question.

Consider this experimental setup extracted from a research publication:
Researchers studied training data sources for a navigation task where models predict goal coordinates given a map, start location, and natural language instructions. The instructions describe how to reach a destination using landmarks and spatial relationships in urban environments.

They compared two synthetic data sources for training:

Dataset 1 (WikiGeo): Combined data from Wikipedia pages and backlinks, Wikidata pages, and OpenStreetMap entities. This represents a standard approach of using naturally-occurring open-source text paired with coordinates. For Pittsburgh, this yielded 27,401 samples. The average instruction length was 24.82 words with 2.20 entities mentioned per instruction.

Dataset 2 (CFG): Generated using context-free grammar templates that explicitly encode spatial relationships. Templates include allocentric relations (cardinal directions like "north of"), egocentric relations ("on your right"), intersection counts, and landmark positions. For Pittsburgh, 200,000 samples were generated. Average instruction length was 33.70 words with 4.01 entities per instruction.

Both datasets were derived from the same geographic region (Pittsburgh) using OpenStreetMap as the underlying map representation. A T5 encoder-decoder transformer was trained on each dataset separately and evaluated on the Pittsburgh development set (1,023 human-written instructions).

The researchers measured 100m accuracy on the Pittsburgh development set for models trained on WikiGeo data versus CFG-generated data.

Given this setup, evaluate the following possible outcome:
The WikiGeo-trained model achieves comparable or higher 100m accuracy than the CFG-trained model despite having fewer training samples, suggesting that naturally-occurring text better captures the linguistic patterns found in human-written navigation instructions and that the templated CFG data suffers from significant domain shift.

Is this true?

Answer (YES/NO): NO